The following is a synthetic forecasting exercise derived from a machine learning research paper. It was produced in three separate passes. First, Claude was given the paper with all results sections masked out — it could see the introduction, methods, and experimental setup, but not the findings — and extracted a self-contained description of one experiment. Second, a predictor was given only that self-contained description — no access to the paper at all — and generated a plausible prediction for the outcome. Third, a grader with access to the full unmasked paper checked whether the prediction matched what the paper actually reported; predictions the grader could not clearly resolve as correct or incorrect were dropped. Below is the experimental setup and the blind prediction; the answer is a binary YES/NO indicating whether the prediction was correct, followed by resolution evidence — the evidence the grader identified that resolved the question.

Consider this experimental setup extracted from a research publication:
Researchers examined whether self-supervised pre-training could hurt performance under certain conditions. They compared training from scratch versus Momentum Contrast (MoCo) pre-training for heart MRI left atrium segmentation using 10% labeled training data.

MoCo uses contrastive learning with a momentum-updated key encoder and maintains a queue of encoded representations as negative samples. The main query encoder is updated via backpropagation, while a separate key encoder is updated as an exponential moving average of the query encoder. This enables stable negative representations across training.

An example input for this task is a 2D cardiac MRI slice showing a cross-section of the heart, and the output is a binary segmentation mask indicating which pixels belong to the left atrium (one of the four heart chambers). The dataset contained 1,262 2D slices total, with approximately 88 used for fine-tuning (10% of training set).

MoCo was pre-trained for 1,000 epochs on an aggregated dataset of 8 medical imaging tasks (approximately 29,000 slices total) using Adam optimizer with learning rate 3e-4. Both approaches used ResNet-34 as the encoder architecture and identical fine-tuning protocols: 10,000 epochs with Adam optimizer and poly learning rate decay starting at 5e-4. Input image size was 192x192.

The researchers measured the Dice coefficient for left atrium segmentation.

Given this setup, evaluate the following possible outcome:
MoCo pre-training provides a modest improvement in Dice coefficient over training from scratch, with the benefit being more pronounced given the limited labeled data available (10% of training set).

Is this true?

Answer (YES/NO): NO